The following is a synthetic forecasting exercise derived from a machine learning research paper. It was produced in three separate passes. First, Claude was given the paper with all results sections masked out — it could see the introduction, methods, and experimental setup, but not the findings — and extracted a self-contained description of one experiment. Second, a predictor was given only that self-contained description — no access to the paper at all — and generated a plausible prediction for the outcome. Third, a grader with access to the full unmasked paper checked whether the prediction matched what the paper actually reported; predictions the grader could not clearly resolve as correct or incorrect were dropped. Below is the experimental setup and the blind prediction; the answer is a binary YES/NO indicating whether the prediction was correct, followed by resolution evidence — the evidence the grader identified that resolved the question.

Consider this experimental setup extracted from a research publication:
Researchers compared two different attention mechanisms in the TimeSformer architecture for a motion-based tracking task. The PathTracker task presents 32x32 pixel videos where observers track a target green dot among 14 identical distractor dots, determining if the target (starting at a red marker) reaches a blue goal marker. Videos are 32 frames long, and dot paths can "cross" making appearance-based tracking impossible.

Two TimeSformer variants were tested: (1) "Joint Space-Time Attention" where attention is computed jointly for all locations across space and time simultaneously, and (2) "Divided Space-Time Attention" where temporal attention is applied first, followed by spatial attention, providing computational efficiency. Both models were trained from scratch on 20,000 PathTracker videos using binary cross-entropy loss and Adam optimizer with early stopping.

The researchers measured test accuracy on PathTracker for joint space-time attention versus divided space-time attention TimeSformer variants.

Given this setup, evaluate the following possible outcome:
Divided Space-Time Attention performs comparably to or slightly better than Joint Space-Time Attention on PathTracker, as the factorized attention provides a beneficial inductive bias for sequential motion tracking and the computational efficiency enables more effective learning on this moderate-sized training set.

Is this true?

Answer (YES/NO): YES